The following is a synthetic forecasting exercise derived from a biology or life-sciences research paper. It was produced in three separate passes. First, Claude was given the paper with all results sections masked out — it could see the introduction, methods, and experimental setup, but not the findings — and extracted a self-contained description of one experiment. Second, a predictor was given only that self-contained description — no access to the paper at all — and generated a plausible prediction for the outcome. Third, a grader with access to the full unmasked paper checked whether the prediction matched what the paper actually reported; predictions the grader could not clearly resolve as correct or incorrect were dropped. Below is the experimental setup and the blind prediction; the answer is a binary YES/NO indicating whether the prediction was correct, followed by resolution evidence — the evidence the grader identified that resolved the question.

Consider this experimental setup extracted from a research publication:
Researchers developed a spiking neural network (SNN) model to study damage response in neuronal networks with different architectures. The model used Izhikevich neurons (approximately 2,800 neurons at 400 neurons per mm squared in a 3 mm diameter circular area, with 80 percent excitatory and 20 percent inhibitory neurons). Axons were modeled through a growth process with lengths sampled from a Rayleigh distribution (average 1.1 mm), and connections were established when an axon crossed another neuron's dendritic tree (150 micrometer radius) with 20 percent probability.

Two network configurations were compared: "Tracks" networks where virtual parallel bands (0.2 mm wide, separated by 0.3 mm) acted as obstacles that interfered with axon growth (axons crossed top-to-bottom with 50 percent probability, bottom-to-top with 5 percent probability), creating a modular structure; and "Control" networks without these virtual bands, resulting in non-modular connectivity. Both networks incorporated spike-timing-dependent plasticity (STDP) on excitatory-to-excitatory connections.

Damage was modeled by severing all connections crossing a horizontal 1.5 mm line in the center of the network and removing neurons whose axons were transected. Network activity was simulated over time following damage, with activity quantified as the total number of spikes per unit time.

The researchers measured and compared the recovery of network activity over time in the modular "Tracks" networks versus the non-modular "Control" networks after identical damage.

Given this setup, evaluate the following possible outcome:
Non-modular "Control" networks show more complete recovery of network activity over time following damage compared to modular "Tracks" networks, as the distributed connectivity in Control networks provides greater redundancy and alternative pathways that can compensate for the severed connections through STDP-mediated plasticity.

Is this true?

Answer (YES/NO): NO